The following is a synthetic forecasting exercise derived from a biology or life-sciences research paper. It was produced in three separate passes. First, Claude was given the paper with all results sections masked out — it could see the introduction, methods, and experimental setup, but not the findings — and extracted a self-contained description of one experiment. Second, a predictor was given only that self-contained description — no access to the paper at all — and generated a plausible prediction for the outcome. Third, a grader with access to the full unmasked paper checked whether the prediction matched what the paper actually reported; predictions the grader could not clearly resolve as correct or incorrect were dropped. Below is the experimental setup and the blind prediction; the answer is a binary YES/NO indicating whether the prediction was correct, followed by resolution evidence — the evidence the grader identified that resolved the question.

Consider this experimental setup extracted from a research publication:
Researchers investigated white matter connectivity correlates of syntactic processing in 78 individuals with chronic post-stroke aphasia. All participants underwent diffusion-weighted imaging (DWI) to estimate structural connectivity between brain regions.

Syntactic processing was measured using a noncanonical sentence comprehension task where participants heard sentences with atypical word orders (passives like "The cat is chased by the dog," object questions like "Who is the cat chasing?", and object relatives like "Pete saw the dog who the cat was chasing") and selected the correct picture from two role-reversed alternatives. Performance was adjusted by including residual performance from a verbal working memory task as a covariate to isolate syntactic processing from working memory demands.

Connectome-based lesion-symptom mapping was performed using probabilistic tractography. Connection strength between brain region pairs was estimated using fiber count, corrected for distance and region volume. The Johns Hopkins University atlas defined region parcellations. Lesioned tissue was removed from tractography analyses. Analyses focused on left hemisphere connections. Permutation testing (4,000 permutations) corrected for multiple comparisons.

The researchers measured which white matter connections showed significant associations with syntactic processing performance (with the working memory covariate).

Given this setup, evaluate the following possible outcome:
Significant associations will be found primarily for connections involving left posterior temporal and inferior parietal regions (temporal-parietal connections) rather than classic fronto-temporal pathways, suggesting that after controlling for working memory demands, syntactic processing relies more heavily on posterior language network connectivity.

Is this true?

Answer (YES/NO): NO